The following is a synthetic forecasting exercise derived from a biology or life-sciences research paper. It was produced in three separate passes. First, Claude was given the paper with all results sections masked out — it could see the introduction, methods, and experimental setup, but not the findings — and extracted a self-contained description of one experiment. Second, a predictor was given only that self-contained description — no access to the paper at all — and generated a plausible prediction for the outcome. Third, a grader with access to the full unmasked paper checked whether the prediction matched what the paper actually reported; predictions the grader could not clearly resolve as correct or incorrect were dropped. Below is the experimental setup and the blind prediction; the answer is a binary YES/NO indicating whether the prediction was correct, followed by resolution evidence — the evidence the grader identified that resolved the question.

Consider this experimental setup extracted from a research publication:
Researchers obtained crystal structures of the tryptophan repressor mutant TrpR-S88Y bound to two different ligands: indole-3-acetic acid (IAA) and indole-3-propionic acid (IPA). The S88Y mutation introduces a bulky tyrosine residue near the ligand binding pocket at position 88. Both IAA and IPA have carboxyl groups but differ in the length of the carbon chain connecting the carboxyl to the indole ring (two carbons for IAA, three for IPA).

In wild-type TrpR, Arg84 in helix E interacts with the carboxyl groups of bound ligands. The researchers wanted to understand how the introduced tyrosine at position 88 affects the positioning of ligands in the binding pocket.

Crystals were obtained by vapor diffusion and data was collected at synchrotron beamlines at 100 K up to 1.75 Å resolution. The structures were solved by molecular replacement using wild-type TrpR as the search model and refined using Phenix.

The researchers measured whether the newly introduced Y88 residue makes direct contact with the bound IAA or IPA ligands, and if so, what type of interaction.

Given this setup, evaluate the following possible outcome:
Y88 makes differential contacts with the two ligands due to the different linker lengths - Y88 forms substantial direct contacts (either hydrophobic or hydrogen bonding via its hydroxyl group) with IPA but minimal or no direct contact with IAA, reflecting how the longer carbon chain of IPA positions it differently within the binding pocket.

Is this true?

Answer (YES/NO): NO